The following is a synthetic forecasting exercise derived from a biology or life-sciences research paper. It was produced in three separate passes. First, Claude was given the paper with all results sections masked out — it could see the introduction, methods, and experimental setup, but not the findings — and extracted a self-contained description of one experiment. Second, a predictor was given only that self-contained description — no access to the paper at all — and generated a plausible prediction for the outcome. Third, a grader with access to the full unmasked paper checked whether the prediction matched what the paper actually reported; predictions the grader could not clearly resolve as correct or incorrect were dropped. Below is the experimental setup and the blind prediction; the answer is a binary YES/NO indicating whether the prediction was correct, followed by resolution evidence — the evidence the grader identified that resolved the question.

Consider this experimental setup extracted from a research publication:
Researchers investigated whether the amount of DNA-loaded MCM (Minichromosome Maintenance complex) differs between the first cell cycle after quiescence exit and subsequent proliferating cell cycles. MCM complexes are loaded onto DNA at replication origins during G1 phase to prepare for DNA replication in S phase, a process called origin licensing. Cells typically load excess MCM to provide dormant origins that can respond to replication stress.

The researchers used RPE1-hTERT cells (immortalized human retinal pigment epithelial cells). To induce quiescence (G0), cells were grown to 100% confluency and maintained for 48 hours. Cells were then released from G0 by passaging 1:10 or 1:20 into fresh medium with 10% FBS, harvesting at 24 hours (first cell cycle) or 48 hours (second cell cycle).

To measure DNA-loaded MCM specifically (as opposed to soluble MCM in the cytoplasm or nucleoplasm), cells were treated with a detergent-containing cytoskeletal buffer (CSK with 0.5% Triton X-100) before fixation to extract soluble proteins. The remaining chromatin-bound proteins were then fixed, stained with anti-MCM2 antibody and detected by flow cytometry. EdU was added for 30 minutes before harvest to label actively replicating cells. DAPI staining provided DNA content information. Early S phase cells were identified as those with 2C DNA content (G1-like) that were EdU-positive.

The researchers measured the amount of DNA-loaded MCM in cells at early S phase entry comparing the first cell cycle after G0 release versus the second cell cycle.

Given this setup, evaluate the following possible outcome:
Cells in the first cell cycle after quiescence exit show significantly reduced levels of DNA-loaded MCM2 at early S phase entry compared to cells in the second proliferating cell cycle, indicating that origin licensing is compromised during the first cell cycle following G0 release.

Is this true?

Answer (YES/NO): YES